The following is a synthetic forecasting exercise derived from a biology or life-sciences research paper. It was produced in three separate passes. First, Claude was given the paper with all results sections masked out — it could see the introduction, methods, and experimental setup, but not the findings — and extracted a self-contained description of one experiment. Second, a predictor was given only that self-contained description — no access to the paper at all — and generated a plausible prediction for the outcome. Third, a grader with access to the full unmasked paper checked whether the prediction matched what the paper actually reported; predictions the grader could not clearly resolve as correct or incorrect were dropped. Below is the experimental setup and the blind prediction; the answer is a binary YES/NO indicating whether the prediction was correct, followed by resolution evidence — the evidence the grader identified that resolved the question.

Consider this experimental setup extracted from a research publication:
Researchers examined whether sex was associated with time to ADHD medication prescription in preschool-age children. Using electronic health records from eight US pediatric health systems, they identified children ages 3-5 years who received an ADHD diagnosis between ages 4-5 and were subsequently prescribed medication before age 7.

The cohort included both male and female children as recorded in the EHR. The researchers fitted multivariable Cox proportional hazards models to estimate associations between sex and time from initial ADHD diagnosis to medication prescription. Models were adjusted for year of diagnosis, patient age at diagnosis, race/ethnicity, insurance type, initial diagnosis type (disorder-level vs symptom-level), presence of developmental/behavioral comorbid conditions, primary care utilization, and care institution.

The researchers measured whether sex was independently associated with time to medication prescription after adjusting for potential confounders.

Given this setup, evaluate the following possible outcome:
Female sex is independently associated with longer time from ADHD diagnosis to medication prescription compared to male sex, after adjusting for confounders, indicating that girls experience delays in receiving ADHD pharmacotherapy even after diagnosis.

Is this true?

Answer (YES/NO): YES